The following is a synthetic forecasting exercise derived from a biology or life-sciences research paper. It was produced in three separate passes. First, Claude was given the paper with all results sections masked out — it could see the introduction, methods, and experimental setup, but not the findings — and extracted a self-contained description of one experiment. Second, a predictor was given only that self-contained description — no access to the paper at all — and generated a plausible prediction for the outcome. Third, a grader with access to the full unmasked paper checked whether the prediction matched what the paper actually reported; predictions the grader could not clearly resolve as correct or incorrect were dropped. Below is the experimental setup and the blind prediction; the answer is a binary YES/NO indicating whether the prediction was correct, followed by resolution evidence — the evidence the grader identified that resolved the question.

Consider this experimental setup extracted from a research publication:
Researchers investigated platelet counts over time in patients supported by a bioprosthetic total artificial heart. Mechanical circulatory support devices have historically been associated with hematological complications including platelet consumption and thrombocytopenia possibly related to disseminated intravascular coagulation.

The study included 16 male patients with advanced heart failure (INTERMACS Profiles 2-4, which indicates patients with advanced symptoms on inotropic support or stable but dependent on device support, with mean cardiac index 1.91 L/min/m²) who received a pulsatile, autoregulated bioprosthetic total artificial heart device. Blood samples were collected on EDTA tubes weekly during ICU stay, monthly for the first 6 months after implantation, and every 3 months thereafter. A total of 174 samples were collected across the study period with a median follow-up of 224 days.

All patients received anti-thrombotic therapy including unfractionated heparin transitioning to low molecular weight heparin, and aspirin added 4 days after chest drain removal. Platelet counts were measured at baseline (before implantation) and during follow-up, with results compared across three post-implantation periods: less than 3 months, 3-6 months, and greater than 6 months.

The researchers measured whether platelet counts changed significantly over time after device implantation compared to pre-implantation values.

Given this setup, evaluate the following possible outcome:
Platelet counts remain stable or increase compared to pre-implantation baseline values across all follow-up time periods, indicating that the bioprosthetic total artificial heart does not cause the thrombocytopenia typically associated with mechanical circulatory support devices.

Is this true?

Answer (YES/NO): YES